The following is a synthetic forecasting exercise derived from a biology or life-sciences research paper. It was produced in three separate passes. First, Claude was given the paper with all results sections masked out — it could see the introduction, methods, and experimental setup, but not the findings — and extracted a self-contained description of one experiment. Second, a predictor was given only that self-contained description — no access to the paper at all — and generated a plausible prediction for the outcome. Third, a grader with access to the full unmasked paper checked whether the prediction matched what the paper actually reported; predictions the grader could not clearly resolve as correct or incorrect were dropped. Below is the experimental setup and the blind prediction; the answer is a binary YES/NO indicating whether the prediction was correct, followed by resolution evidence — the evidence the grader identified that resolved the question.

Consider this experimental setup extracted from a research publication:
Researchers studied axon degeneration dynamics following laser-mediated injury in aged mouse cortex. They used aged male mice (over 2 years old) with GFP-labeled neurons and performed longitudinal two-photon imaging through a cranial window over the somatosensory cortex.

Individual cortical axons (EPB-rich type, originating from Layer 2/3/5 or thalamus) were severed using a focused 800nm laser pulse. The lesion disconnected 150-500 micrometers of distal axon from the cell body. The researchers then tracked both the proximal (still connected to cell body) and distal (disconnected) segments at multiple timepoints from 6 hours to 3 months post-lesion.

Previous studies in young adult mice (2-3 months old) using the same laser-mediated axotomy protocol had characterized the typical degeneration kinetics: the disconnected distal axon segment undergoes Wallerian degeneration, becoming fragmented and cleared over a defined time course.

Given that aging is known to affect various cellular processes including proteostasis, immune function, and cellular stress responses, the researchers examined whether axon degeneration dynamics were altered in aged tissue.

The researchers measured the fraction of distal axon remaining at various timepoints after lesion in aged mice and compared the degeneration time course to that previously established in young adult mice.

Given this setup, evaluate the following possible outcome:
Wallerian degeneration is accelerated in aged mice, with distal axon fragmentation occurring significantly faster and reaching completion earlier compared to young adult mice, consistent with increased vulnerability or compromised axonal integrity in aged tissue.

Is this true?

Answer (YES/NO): NO